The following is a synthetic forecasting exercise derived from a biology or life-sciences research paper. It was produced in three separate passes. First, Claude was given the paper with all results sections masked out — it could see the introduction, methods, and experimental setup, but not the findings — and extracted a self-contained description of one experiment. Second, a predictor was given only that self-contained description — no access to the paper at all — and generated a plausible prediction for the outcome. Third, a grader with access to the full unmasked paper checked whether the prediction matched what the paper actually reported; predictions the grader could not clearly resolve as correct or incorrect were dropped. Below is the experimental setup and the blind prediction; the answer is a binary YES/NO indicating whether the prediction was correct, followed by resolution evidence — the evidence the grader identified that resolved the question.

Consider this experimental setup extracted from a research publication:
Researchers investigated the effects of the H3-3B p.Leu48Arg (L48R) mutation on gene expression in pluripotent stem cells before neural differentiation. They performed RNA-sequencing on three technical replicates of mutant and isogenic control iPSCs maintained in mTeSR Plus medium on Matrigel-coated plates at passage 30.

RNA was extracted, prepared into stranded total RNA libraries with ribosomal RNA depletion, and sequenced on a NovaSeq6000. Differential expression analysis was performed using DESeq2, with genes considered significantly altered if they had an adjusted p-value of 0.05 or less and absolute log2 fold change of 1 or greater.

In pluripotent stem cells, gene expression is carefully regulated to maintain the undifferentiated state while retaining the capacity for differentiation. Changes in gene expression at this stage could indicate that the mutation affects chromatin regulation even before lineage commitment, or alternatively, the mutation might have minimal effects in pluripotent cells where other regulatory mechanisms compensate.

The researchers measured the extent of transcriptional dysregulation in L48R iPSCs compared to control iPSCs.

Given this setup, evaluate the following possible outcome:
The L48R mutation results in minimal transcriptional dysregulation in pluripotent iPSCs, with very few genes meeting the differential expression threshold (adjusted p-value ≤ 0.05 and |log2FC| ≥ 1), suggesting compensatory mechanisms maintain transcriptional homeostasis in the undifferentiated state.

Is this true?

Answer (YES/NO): YES